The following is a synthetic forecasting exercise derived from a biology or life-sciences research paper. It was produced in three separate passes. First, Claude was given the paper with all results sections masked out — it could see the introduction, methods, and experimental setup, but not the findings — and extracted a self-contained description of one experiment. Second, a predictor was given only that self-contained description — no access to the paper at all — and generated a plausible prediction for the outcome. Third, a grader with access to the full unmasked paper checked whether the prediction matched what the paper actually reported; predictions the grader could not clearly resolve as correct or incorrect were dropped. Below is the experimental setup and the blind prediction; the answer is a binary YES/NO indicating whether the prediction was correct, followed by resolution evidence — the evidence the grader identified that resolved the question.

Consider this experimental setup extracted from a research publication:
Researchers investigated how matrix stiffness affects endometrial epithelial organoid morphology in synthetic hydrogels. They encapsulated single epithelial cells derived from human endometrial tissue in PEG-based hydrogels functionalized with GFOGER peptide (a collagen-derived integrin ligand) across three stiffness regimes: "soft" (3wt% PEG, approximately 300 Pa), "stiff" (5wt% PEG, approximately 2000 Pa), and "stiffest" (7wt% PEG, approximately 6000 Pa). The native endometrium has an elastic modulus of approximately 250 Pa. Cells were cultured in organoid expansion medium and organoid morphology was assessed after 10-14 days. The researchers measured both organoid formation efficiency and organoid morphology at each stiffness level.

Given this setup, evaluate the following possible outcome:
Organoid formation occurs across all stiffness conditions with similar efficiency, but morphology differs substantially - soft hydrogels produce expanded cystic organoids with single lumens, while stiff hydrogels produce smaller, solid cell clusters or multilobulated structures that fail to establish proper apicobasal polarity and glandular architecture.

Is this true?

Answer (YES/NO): NO